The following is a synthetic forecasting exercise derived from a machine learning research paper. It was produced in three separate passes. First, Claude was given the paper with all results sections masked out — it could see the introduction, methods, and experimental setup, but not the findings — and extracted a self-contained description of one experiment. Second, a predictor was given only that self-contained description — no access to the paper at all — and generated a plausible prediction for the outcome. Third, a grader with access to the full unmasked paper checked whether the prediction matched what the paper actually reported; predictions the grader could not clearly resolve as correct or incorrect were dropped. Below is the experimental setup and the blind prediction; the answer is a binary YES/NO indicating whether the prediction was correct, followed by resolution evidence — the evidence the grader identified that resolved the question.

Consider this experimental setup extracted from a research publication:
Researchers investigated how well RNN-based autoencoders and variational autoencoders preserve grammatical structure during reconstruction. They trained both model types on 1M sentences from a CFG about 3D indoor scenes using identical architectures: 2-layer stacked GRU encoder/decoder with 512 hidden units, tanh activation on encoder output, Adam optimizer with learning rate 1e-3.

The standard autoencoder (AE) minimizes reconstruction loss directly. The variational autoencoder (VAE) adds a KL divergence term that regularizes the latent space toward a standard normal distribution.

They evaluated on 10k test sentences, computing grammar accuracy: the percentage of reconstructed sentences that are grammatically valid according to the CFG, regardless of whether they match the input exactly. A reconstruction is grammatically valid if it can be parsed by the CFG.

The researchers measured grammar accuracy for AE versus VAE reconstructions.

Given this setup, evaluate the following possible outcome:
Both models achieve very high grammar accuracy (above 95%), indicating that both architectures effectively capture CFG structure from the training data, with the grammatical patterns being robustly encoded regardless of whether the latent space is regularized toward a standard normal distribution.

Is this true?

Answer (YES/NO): NO